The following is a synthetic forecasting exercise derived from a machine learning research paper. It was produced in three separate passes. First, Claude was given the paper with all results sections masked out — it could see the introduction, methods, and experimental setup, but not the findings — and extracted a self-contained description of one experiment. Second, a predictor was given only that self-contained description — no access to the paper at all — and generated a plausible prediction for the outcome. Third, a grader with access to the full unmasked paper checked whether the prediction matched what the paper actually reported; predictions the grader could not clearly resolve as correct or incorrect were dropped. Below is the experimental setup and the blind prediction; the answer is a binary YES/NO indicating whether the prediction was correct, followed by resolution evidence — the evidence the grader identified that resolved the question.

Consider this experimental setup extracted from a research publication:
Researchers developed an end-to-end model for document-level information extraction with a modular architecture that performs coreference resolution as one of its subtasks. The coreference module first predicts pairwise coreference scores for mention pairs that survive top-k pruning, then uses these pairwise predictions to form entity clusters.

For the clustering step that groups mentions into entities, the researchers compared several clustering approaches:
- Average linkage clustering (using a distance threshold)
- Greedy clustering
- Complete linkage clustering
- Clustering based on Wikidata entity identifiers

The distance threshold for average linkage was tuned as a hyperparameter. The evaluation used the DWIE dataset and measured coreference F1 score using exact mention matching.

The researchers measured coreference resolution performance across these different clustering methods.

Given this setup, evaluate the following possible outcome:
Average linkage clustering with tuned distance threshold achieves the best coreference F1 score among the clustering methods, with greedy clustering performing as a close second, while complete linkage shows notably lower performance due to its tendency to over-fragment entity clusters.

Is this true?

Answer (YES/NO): NO